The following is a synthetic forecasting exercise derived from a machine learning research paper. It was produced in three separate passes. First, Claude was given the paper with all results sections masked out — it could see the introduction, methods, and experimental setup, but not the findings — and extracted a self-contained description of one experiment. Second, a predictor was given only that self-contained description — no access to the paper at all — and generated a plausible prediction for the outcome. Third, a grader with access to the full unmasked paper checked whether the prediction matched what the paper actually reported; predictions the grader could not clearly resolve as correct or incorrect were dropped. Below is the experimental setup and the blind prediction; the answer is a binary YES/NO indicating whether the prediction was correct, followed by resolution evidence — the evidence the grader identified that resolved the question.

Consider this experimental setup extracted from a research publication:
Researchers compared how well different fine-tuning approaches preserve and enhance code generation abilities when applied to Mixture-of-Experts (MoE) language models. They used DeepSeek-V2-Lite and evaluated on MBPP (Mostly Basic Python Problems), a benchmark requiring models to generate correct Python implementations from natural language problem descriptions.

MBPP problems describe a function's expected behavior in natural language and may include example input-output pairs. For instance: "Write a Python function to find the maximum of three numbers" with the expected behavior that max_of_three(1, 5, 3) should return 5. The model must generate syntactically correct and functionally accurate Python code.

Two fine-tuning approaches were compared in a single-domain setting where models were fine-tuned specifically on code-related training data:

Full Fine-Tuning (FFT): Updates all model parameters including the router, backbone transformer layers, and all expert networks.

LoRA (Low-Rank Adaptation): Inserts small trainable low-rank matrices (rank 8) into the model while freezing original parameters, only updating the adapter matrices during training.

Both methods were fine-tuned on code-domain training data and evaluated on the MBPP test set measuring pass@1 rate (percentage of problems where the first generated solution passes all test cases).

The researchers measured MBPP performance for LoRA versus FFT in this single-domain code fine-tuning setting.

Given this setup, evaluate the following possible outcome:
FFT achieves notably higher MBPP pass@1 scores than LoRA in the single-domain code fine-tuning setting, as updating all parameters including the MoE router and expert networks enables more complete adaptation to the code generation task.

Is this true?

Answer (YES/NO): NO